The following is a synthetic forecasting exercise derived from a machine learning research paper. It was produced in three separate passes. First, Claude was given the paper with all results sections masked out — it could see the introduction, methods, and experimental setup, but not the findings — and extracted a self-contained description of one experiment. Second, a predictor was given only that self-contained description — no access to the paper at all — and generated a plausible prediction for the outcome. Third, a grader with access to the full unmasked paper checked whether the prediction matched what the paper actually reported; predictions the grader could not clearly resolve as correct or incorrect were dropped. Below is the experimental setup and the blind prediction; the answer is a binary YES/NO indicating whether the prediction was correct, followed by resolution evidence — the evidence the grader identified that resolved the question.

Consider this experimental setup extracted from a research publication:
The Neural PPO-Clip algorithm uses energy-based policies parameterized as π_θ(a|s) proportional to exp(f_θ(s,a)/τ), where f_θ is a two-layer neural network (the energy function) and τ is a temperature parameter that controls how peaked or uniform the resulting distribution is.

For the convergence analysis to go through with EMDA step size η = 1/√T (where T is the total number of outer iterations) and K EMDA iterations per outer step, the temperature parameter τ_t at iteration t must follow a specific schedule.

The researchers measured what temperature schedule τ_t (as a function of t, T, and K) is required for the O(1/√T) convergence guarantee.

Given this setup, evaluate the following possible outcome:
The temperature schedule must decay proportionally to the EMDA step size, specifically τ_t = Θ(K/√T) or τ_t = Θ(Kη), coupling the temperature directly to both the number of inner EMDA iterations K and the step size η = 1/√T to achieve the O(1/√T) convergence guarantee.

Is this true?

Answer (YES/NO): NO